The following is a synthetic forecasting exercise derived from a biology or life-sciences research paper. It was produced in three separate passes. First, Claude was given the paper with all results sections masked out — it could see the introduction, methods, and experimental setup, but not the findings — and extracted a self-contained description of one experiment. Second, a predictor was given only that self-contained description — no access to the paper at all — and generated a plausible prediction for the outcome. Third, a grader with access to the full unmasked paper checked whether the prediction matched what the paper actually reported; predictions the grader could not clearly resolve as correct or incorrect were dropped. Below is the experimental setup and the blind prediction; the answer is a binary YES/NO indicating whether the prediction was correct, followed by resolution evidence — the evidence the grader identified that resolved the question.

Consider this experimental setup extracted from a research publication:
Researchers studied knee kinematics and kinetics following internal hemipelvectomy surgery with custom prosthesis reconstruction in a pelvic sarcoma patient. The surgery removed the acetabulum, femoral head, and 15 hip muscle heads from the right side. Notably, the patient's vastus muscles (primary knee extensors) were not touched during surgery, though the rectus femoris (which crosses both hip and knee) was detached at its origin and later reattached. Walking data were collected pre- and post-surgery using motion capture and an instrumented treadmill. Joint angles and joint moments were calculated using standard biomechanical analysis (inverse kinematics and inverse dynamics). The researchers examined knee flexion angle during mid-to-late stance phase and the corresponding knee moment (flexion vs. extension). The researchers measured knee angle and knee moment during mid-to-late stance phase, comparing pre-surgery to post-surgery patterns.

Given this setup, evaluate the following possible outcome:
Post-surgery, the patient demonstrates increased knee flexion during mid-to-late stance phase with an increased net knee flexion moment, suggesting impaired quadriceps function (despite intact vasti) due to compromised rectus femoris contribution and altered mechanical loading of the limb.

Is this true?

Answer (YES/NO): NO